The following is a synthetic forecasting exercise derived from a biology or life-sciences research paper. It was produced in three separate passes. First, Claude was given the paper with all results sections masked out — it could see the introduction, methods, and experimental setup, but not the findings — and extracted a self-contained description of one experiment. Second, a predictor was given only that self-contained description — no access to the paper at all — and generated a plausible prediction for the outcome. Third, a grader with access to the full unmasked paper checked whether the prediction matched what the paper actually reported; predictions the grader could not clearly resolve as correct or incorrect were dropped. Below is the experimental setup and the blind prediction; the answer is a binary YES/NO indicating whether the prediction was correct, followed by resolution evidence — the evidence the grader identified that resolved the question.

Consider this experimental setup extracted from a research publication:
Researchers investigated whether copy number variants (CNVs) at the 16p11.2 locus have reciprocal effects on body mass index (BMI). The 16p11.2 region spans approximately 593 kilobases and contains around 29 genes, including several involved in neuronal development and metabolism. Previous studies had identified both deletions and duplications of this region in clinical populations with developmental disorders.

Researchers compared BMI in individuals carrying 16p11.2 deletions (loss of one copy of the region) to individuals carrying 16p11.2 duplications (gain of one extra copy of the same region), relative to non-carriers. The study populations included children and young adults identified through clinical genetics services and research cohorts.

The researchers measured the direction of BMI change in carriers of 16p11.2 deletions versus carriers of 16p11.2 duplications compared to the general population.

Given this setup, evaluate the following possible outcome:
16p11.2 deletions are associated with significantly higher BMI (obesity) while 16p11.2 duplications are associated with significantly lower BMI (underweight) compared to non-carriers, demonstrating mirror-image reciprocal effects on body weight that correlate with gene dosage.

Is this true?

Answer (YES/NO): YES